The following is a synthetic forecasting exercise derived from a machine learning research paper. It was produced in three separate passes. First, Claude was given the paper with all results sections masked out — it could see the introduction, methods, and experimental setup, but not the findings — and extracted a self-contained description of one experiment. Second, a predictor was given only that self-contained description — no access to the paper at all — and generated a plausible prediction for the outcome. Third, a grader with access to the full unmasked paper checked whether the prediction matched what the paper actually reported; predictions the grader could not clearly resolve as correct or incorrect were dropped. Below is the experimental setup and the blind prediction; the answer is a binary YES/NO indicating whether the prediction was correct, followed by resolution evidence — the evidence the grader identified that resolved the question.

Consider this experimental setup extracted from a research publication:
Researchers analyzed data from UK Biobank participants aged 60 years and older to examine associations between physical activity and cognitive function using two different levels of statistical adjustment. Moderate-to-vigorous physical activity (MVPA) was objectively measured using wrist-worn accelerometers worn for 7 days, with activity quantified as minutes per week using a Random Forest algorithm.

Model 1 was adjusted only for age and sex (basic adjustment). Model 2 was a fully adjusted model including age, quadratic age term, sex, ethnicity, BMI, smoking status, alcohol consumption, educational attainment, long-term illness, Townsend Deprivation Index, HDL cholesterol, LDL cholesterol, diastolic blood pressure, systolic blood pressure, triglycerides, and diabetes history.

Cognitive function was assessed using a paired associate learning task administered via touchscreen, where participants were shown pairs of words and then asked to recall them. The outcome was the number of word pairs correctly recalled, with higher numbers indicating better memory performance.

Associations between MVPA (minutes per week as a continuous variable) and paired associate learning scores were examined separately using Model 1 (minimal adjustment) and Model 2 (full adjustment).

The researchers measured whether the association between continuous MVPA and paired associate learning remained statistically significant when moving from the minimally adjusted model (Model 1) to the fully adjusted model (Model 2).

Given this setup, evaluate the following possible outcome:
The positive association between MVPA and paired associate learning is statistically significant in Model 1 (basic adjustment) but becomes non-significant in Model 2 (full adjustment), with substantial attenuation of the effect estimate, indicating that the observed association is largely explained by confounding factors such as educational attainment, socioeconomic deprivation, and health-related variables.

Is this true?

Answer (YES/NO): NO